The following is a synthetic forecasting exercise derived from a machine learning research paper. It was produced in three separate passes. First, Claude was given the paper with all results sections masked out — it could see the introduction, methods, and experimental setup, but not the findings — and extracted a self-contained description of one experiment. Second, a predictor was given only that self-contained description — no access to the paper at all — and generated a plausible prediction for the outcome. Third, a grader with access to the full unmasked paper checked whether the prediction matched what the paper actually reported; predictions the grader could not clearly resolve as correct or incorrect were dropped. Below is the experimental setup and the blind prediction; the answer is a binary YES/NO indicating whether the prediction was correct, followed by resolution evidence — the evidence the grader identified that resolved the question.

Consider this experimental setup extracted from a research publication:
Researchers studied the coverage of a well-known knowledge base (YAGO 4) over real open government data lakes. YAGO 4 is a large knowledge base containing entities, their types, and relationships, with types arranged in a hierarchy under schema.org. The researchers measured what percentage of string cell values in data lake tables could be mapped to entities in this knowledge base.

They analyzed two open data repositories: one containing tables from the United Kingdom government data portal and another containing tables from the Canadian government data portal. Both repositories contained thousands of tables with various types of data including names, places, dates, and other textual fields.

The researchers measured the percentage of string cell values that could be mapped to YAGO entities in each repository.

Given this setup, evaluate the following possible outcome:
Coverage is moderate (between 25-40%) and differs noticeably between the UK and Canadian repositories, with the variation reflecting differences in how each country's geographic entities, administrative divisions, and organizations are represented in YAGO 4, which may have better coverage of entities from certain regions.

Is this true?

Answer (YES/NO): NO